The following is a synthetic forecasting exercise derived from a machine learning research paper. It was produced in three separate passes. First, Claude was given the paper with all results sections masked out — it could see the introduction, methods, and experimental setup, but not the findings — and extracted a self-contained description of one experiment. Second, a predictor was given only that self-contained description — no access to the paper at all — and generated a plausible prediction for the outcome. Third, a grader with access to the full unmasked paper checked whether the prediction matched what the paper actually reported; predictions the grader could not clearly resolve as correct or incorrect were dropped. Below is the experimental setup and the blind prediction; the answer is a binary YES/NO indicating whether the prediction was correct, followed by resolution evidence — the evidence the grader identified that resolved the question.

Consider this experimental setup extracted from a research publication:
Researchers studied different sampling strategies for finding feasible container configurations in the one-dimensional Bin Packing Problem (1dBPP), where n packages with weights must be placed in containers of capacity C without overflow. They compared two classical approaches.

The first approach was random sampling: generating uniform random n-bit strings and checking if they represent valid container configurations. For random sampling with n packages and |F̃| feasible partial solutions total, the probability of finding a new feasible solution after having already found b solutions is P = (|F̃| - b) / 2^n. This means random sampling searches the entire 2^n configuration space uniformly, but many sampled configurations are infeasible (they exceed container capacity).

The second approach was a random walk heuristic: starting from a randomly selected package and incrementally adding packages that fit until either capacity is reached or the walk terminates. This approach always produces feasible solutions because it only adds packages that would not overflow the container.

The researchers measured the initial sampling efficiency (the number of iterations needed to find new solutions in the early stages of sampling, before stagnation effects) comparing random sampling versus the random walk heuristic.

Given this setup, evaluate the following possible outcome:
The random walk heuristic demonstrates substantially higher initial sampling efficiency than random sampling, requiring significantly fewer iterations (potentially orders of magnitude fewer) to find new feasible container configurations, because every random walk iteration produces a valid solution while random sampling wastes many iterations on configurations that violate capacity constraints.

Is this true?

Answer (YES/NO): YES